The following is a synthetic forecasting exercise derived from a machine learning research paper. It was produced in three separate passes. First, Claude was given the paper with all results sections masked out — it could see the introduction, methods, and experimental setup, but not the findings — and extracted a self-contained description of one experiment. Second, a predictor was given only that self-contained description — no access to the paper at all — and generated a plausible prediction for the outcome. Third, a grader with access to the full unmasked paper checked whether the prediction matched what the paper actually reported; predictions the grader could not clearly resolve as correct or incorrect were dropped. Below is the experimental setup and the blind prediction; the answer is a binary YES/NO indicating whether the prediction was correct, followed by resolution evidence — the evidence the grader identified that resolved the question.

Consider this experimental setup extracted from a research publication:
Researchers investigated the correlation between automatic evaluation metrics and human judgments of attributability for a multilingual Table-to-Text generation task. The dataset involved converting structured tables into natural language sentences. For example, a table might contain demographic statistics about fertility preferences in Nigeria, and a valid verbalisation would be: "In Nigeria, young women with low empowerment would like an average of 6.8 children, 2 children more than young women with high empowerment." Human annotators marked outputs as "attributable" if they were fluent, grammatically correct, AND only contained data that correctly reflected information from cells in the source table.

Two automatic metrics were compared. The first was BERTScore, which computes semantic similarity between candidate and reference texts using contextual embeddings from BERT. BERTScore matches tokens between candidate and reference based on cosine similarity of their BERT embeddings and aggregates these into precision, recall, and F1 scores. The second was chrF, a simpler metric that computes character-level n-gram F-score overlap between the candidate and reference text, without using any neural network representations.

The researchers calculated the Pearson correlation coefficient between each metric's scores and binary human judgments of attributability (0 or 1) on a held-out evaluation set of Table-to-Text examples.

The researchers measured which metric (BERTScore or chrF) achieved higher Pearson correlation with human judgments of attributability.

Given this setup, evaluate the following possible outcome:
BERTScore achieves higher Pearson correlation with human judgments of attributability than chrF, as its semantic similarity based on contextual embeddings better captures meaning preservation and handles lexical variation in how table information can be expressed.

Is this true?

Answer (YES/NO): NO